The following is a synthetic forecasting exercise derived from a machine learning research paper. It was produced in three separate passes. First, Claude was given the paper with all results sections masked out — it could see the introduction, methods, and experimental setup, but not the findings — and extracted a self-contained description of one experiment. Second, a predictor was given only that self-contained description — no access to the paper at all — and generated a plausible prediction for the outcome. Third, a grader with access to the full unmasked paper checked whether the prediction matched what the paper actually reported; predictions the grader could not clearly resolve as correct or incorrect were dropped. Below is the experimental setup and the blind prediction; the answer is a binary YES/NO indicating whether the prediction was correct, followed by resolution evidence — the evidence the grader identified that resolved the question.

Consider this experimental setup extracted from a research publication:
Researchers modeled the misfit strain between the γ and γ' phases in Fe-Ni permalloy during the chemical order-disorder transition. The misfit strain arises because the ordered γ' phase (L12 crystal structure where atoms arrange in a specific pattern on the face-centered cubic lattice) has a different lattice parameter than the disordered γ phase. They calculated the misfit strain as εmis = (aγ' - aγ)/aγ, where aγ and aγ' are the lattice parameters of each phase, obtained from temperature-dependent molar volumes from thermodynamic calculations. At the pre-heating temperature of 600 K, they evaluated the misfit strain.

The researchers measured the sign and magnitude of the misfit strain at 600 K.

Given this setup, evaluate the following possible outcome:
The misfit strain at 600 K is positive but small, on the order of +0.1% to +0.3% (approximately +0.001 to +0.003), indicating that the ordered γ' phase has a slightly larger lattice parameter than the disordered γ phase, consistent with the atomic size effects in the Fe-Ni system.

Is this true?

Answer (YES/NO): NO